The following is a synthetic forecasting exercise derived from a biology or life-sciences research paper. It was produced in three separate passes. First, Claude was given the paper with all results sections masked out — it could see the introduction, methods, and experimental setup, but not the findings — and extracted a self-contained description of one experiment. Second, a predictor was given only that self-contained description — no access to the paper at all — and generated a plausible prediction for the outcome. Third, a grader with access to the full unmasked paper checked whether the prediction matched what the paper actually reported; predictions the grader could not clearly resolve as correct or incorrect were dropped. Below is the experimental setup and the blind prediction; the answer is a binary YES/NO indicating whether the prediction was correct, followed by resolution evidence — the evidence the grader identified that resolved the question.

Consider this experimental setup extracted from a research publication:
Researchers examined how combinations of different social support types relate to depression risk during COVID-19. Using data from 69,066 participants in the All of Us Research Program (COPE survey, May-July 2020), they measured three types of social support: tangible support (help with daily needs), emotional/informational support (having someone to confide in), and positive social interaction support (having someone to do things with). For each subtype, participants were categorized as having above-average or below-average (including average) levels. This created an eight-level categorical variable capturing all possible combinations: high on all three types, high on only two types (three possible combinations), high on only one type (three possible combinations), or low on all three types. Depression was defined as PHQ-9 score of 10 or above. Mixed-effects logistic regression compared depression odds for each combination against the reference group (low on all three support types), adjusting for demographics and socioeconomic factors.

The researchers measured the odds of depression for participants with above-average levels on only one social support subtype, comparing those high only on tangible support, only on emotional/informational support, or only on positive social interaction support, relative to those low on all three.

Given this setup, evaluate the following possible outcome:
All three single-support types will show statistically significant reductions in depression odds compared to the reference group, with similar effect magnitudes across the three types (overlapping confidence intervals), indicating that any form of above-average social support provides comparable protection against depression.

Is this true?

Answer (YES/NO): NO